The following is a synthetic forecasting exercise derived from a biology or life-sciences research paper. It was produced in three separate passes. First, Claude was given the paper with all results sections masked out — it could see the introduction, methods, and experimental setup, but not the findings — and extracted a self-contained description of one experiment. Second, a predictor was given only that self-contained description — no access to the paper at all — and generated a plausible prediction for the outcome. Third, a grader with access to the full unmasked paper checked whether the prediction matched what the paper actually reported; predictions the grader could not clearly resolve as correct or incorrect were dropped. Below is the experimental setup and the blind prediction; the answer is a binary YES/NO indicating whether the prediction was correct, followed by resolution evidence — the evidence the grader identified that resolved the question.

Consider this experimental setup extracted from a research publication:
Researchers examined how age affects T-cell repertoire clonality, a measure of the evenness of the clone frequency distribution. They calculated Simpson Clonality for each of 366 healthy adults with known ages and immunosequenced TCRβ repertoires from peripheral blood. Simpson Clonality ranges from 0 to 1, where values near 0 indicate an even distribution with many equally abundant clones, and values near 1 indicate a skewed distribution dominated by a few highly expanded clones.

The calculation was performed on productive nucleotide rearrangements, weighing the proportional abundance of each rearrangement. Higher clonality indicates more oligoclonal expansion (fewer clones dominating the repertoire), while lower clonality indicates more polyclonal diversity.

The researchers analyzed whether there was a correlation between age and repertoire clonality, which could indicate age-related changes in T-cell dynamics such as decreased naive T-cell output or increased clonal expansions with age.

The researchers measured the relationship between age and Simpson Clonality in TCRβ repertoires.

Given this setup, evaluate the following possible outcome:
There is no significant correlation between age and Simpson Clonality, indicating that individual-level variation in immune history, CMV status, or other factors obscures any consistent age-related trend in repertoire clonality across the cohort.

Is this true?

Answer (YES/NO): NO